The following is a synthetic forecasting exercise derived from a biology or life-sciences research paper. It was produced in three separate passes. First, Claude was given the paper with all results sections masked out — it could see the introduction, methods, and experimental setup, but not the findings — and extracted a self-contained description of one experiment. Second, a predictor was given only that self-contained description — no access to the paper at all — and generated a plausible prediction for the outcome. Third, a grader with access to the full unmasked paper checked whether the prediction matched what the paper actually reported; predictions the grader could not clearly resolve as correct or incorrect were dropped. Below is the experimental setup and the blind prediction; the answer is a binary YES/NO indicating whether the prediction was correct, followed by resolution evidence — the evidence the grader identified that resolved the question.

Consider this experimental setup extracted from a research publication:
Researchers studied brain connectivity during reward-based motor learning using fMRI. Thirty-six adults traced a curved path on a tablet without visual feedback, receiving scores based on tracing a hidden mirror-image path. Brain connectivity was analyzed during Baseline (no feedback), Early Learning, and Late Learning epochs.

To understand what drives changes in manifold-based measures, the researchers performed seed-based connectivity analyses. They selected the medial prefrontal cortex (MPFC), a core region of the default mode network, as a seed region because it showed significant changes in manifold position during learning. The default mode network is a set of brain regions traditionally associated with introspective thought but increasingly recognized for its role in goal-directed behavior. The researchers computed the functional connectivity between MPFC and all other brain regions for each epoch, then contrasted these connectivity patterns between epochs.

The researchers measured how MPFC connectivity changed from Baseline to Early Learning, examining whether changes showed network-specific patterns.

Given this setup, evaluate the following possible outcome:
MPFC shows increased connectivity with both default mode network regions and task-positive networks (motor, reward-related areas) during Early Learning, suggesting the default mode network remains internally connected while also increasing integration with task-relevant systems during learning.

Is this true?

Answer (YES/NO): NO